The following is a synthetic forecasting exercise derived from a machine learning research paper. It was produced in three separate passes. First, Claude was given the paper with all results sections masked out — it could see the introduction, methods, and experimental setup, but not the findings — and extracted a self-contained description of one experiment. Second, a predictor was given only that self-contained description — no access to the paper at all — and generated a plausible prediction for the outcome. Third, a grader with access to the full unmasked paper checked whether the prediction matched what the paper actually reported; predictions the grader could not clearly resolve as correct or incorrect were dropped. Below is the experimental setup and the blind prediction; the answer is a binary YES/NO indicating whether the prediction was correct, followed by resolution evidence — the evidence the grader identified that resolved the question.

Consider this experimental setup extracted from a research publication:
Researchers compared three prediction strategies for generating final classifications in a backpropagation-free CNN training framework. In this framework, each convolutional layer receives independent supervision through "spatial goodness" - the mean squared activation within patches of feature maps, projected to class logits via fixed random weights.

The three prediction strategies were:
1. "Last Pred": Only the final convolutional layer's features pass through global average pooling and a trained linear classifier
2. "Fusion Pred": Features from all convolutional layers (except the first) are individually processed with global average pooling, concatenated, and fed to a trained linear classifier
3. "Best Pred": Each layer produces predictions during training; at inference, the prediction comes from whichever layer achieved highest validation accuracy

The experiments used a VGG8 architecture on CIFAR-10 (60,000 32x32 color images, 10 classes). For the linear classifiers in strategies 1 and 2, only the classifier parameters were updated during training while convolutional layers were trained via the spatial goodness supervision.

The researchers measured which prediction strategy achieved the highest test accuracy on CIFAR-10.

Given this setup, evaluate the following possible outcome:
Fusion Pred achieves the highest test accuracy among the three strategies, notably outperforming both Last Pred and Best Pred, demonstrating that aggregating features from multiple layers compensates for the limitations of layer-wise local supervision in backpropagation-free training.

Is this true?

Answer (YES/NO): YES